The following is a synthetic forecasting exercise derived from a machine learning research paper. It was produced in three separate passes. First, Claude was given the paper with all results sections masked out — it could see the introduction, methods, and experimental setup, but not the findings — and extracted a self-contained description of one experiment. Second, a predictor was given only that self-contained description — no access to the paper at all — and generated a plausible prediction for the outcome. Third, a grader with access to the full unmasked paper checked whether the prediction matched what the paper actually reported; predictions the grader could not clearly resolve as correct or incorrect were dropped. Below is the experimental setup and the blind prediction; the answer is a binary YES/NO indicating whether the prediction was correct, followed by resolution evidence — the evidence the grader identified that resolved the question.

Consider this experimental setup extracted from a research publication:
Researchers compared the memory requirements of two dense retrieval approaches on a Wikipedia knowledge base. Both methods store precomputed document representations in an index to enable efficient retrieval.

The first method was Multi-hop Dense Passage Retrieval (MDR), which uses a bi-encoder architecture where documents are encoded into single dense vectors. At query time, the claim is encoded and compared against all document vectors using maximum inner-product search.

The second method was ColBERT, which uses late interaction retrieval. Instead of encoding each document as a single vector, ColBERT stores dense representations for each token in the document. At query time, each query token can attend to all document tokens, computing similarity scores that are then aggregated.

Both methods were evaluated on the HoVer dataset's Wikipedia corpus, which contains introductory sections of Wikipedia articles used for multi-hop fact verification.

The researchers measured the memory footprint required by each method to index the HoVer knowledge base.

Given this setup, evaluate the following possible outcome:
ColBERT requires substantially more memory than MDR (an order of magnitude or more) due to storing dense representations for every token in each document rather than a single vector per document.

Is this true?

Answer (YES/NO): NO